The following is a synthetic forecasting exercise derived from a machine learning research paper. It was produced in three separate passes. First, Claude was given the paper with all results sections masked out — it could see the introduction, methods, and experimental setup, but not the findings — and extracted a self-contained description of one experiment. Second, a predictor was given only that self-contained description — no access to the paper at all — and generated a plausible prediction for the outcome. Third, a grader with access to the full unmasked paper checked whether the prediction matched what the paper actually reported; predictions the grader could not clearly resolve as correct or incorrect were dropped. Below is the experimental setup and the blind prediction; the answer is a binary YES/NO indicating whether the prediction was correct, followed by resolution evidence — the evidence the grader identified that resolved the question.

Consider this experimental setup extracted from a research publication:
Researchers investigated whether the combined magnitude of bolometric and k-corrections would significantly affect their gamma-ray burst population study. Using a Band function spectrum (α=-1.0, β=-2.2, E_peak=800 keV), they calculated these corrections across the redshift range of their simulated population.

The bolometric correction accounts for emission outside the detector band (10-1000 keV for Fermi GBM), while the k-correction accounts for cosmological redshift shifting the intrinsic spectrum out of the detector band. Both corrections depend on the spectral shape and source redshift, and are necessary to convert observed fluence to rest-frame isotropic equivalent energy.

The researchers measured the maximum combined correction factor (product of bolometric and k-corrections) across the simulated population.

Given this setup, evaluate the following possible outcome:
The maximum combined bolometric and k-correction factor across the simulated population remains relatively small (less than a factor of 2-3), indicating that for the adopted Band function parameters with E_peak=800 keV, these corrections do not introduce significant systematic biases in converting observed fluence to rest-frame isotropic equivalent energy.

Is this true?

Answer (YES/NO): NO